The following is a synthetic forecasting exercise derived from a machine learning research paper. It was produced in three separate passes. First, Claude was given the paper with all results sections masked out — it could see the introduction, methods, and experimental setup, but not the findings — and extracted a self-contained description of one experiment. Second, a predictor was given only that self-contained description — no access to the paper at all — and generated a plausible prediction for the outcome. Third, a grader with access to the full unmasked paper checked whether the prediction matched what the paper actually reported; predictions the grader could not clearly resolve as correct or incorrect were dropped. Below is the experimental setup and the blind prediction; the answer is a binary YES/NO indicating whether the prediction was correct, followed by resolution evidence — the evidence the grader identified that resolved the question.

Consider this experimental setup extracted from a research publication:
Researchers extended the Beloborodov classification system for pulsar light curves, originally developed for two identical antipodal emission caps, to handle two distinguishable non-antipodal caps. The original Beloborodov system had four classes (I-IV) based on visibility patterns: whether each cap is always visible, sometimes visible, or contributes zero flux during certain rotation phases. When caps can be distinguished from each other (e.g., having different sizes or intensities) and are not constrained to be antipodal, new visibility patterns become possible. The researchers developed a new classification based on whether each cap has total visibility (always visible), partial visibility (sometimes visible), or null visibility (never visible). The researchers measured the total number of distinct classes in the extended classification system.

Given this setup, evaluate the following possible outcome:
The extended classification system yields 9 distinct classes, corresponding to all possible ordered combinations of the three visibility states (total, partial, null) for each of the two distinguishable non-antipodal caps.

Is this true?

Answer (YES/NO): YES